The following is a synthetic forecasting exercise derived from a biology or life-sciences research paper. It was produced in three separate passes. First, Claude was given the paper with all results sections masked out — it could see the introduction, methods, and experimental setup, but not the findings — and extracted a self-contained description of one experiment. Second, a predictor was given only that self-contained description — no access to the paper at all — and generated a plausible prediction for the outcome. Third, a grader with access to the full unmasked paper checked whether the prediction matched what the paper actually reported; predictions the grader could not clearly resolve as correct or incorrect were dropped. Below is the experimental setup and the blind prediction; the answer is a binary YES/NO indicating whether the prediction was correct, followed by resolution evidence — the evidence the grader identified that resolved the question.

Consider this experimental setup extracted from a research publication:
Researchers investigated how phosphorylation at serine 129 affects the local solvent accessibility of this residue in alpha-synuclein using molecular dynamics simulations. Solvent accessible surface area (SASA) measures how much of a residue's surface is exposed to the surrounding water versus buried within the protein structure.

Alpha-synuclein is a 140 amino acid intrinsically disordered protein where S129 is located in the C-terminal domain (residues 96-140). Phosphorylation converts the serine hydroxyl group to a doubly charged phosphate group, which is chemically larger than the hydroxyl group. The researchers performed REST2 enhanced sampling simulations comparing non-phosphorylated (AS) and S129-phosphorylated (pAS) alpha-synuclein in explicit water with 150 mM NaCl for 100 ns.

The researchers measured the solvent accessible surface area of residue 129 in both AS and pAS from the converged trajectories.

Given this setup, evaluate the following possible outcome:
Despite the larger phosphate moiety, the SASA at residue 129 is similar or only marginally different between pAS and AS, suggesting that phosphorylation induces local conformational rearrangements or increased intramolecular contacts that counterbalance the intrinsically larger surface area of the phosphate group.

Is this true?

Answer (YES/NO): NO